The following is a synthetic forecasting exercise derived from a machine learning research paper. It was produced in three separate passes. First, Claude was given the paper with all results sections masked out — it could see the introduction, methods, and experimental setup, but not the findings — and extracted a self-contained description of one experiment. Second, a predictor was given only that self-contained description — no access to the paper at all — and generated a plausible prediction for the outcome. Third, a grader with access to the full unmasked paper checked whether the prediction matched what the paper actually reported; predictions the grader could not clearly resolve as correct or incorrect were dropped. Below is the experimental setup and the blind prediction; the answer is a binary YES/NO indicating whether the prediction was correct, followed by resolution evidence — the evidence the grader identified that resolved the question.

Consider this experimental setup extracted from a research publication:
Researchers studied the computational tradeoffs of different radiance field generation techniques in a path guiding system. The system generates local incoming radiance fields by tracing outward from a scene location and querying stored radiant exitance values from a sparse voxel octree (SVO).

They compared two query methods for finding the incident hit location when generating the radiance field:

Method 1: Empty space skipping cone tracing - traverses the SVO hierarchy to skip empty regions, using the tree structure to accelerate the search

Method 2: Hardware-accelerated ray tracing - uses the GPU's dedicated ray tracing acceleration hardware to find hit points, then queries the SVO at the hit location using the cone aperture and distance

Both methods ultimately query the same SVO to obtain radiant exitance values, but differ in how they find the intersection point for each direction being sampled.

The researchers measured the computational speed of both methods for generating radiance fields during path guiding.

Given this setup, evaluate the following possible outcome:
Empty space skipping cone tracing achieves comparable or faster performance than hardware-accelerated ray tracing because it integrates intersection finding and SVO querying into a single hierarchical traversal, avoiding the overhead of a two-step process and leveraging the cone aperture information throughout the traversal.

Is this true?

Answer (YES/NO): NO